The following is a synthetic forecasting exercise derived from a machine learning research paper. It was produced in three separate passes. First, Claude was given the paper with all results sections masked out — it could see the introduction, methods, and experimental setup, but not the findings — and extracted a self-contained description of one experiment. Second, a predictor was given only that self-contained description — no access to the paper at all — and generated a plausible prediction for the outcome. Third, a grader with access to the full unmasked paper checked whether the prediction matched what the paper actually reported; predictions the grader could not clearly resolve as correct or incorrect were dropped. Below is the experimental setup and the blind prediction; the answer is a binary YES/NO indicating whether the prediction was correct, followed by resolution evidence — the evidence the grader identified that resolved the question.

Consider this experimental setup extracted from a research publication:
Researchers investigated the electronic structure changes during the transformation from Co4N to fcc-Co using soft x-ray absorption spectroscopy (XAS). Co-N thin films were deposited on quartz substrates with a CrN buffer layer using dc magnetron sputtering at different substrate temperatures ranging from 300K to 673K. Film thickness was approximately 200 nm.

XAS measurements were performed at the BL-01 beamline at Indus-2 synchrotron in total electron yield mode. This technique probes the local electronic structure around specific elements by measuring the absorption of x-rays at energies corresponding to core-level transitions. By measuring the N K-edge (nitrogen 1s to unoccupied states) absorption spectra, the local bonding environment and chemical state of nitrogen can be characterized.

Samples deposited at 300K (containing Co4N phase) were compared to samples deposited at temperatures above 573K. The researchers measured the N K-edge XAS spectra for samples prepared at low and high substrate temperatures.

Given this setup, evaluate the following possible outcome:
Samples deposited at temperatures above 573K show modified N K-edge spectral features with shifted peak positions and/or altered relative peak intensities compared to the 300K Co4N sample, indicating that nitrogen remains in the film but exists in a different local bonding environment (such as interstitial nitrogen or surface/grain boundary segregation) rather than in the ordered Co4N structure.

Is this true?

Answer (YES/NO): NO